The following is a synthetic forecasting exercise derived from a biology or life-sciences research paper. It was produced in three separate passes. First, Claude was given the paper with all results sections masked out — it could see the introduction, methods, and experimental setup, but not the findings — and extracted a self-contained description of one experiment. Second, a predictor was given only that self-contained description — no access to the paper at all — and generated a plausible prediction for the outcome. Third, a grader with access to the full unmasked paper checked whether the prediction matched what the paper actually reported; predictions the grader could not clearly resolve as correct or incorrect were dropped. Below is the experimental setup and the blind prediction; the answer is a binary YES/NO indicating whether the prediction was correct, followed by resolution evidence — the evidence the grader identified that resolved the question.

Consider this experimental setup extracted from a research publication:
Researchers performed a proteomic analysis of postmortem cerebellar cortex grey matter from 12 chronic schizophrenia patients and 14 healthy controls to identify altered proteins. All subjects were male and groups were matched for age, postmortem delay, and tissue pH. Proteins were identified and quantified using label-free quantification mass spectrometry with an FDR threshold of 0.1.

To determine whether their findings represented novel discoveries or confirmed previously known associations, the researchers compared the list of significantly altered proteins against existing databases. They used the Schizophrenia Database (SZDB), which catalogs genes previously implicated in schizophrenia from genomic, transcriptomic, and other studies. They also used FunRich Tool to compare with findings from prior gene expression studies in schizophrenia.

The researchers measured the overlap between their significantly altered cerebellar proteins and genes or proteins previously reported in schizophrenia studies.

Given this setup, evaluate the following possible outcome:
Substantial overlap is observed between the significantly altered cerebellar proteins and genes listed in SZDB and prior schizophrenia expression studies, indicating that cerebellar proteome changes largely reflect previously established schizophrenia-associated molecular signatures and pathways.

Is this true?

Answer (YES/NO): NO